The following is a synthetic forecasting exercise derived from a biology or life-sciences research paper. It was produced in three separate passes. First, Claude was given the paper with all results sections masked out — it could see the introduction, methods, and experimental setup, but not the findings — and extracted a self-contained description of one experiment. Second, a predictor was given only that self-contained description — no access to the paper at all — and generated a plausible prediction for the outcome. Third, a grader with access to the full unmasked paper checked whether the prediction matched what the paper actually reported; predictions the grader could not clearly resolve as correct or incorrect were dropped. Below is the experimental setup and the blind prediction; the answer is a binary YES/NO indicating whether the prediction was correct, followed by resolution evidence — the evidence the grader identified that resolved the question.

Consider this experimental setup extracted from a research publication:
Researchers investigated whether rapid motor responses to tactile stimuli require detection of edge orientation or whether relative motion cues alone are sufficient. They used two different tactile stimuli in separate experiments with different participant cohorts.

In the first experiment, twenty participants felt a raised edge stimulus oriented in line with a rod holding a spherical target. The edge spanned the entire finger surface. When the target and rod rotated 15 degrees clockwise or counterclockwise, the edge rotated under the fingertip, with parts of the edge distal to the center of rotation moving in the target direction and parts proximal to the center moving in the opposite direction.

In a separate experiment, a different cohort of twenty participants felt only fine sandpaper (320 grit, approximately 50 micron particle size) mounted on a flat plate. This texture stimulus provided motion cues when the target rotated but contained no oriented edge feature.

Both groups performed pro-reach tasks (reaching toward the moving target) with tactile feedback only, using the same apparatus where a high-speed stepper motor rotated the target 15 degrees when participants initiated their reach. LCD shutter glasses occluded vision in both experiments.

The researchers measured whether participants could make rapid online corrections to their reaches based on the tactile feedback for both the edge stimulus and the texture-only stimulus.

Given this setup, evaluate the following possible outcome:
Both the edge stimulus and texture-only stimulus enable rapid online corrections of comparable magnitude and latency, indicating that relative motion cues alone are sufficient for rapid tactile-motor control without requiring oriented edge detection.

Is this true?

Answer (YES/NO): YES